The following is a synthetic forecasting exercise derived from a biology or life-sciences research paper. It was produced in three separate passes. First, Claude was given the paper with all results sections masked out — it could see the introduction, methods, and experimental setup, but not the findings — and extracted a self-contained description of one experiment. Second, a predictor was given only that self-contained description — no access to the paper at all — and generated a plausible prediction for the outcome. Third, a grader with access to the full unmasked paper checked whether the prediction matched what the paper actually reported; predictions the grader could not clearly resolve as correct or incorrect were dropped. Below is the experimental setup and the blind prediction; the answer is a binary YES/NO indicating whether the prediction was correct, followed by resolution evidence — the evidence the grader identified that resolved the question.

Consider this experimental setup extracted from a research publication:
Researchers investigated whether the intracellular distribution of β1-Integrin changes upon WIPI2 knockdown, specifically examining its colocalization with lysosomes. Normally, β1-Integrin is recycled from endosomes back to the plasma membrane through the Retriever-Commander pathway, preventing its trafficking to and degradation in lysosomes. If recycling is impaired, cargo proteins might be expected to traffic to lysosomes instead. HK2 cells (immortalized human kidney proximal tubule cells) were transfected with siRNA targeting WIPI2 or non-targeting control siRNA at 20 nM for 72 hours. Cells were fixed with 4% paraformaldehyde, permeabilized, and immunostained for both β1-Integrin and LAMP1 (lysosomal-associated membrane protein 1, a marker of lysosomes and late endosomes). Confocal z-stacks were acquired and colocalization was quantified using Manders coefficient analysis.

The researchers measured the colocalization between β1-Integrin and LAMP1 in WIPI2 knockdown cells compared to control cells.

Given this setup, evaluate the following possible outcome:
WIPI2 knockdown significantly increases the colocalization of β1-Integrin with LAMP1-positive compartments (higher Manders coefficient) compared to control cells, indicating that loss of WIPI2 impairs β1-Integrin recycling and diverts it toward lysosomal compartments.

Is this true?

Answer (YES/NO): YES